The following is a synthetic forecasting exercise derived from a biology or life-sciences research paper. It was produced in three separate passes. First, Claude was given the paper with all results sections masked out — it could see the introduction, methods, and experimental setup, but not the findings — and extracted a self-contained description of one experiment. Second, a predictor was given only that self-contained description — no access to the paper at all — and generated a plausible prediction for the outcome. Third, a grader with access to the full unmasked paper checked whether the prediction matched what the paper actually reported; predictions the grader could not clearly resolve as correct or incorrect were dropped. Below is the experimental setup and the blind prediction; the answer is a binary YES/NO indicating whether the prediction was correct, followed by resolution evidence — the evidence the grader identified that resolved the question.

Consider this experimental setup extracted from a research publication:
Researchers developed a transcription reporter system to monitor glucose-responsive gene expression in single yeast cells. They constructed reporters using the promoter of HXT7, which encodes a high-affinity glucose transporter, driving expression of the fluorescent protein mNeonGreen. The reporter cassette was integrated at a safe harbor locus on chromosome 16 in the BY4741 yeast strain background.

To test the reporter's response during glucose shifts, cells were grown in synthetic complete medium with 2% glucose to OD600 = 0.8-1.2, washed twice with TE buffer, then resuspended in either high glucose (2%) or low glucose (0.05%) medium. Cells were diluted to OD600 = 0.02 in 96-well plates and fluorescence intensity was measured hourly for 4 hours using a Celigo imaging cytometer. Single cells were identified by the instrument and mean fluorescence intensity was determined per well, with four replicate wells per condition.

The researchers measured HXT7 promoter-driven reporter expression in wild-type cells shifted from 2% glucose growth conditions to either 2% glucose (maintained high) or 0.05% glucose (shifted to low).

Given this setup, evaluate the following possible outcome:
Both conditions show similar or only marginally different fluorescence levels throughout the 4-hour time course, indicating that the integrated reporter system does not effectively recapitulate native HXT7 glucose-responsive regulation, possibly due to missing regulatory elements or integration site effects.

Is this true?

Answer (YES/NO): NO